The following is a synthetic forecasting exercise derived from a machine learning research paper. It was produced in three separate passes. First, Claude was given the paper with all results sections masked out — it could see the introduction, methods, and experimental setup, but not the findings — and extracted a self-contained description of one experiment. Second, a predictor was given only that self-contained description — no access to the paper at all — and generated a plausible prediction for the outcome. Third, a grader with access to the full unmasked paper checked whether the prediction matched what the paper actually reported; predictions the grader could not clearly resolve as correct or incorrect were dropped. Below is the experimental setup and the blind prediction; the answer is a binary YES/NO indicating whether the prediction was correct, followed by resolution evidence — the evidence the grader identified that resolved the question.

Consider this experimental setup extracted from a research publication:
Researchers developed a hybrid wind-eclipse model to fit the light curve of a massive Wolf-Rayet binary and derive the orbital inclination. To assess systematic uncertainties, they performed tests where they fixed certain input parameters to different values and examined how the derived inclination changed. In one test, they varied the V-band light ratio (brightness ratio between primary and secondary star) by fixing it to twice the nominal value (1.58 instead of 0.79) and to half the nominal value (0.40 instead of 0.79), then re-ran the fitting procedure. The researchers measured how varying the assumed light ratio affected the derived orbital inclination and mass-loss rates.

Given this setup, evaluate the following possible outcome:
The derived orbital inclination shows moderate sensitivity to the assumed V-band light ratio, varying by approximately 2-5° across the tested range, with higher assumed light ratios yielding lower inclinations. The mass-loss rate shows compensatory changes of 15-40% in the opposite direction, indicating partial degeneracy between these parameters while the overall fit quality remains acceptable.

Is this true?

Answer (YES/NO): NO